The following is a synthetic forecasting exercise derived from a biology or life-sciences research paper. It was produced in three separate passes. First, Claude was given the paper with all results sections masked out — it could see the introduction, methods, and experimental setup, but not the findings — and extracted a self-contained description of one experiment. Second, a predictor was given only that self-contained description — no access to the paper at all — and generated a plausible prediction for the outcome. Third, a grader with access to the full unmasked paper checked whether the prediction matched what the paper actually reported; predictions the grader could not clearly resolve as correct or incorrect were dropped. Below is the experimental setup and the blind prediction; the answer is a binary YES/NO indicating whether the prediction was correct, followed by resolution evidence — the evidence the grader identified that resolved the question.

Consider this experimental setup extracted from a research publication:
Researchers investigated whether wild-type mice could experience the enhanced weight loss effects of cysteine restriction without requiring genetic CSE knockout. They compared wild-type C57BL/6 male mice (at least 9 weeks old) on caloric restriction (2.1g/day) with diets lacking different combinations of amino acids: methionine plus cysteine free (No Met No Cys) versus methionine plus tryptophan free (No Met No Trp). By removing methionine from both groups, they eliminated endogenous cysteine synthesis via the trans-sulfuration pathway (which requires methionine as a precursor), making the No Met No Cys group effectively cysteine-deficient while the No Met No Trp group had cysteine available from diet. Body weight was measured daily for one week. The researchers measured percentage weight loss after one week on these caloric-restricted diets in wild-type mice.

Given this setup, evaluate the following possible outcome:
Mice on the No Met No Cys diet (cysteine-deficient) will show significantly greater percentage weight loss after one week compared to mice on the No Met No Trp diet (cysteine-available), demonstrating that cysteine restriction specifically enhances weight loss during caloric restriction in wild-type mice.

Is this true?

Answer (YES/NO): YES